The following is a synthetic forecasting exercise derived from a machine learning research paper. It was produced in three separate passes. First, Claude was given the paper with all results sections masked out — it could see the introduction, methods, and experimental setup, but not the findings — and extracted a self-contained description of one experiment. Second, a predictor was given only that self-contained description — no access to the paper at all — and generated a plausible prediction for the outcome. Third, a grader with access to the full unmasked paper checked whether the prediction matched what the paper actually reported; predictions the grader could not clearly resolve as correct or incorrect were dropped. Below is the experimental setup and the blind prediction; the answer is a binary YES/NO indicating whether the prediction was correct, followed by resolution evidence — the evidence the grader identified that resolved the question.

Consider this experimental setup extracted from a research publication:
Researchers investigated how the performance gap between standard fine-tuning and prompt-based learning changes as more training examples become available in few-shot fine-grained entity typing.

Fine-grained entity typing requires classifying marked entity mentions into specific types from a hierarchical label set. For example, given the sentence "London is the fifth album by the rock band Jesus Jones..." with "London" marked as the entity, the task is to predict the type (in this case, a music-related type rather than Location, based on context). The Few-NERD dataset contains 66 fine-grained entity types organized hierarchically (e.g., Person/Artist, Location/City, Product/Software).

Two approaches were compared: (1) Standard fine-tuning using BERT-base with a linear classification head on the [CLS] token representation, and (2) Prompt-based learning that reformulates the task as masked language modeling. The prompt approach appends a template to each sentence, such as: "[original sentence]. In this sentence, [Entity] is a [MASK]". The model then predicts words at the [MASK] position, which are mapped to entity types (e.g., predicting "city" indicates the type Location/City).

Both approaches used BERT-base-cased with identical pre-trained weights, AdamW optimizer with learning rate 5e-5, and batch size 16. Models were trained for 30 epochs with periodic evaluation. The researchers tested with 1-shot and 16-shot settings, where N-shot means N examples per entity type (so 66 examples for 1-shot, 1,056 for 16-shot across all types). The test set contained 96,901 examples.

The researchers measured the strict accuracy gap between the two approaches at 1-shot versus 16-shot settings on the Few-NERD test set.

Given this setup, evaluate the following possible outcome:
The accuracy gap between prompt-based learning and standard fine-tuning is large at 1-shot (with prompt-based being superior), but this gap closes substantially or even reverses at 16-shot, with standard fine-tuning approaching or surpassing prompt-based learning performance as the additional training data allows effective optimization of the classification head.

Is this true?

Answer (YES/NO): YES